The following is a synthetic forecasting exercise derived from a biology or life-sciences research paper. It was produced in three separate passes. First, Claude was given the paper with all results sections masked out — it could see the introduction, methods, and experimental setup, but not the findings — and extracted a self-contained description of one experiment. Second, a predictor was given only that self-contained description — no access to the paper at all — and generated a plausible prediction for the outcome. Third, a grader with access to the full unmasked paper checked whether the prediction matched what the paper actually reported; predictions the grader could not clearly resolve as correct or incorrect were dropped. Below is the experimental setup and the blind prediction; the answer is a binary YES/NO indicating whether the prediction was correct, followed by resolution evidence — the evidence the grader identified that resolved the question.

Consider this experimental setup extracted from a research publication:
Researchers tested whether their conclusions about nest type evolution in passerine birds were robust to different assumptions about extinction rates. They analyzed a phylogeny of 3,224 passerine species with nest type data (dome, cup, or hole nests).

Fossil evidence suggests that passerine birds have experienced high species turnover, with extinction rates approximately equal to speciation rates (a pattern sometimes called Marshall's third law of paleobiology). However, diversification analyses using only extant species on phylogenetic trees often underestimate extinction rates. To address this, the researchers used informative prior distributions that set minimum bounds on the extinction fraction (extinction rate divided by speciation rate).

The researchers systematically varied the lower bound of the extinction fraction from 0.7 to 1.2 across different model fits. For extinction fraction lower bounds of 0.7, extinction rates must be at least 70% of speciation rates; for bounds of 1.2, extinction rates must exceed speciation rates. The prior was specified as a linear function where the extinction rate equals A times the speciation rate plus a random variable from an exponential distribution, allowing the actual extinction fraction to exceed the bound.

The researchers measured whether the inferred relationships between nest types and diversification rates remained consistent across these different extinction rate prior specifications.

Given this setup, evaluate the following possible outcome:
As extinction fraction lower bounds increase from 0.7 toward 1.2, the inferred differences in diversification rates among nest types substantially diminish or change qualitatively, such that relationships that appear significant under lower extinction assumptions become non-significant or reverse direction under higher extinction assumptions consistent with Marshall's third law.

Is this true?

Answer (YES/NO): NO